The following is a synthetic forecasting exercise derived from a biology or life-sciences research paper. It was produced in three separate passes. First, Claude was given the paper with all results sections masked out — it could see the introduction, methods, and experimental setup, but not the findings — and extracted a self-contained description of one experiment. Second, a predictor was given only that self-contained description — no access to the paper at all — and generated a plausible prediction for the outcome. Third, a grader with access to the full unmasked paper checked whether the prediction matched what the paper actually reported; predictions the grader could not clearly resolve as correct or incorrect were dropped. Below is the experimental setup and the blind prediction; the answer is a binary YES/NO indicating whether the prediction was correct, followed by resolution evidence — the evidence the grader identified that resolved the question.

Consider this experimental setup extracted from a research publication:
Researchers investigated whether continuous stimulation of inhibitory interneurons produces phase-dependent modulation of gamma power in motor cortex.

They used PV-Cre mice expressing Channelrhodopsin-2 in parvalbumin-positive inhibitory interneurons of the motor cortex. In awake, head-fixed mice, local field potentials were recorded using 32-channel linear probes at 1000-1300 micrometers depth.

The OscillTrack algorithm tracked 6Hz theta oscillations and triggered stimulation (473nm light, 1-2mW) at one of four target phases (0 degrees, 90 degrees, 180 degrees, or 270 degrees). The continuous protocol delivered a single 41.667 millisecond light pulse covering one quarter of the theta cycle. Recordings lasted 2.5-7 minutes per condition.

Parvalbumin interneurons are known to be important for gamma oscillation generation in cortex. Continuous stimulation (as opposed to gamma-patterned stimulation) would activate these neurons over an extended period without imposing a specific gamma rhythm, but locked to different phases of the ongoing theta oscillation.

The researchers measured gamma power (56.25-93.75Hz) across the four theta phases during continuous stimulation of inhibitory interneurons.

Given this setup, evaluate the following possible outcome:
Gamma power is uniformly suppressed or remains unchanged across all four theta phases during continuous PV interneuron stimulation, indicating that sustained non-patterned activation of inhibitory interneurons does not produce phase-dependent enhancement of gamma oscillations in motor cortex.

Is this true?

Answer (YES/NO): YES